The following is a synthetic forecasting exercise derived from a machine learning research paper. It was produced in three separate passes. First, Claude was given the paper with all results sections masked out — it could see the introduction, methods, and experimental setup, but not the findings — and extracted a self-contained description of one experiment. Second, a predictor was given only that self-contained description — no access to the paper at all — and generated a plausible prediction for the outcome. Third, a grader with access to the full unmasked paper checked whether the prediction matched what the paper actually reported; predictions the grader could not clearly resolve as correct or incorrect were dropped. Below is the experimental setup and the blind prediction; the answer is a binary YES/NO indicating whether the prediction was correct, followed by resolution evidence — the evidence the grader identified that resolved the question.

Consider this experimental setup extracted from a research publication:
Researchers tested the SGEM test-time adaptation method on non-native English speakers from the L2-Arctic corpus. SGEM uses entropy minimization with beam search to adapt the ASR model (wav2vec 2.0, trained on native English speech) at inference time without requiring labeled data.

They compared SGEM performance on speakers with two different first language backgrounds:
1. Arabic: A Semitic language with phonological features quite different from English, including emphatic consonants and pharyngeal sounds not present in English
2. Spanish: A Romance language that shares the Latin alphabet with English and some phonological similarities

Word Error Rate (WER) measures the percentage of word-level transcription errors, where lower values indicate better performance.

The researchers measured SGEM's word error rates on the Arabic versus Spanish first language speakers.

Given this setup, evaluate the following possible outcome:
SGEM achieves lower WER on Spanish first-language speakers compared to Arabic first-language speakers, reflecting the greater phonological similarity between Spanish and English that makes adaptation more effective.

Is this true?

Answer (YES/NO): NO